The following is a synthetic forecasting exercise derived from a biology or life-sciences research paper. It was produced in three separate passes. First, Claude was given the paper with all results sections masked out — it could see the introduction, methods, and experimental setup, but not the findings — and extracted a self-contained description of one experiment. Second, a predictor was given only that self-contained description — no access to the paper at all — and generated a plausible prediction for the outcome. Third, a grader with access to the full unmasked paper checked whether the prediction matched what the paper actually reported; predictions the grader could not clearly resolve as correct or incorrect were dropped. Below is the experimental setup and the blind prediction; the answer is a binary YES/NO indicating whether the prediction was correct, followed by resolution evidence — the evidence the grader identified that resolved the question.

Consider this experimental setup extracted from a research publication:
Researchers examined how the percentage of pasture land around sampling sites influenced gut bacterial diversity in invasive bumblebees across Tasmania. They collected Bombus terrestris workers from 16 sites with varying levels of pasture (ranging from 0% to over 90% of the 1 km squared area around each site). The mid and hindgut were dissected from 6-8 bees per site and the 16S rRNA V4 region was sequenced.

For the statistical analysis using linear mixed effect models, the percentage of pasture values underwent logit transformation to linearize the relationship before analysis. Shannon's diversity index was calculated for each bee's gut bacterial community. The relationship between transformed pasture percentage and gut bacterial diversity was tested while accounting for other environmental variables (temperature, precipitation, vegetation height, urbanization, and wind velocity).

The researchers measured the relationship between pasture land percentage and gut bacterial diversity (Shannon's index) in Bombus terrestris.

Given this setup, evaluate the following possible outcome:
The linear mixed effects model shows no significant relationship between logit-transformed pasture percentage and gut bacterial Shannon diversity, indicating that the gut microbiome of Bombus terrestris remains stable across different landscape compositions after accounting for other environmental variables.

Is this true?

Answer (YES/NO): NO